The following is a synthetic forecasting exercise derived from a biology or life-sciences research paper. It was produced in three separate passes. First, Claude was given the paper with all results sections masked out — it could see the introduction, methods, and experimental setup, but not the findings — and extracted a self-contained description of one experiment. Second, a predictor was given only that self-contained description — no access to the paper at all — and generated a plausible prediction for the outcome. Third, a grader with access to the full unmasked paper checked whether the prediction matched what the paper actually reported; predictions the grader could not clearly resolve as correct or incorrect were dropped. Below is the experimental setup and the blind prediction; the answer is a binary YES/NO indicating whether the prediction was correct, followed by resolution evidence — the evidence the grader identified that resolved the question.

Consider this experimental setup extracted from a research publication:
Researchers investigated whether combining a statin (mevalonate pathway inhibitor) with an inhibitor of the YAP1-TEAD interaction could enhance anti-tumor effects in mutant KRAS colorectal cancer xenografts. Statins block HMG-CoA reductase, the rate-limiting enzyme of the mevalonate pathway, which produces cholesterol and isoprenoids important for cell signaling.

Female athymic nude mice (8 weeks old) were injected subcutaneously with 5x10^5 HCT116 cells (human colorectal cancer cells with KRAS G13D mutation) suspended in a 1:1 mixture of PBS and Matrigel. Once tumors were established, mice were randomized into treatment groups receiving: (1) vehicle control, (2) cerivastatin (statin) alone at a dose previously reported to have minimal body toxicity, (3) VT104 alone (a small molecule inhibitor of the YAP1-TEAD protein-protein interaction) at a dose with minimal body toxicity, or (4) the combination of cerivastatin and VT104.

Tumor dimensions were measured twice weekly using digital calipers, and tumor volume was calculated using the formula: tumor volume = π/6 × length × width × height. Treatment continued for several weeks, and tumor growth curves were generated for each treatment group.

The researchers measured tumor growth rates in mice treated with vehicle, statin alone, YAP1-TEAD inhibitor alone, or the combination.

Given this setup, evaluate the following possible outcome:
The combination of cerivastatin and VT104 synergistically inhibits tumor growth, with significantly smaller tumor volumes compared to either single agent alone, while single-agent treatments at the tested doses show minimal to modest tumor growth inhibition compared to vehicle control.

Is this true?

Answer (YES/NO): YES